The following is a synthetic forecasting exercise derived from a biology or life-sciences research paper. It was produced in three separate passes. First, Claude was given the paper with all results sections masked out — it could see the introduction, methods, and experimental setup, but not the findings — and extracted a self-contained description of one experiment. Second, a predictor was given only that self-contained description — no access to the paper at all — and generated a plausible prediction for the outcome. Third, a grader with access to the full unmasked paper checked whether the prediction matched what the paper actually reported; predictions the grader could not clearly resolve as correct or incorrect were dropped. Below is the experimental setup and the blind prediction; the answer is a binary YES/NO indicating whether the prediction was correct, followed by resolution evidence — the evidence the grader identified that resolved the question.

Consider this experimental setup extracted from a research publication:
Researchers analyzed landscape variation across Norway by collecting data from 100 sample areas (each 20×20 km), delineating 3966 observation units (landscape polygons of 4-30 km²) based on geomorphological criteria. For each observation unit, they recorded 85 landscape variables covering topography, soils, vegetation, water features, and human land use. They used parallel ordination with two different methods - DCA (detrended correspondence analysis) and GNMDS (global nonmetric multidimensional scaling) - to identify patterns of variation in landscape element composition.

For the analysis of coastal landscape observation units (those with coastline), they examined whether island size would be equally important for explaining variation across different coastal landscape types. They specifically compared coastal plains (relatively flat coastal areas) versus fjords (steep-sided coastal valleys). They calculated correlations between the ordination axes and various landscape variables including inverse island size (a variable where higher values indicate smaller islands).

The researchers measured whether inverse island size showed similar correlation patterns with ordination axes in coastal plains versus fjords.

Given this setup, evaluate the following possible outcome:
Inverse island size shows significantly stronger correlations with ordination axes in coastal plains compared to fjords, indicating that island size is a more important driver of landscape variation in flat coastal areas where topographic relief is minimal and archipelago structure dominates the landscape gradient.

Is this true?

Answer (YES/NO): YES